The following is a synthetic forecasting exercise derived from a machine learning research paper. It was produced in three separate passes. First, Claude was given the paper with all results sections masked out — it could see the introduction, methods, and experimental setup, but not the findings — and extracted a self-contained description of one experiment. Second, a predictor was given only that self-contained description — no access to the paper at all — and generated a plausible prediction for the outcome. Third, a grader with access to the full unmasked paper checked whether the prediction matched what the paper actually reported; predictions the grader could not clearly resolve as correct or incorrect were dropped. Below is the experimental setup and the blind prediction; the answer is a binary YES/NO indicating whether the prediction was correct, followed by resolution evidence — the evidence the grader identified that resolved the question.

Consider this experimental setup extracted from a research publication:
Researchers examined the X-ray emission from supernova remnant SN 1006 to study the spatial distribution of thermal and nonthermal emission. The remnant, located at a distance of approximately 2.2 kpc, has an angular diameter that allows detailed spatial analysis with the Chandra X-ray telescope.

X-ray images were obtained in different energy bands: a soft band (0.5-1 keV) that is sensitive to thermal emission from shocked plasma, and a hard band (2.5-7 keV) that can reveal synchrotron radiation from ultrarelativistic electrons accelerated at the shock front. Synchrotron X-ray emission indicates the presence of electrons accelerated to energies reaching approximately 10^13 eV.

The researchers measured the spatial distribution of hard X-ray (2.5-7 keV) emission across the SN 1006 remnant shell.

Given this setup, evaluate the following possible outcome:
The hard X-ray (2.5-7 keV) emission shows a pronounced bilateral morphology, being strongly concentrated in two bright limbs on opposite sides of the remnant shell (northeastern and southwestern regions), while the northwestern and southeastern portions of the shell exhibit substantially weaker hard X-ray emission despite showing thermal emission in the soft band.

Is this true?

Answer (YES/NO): YES